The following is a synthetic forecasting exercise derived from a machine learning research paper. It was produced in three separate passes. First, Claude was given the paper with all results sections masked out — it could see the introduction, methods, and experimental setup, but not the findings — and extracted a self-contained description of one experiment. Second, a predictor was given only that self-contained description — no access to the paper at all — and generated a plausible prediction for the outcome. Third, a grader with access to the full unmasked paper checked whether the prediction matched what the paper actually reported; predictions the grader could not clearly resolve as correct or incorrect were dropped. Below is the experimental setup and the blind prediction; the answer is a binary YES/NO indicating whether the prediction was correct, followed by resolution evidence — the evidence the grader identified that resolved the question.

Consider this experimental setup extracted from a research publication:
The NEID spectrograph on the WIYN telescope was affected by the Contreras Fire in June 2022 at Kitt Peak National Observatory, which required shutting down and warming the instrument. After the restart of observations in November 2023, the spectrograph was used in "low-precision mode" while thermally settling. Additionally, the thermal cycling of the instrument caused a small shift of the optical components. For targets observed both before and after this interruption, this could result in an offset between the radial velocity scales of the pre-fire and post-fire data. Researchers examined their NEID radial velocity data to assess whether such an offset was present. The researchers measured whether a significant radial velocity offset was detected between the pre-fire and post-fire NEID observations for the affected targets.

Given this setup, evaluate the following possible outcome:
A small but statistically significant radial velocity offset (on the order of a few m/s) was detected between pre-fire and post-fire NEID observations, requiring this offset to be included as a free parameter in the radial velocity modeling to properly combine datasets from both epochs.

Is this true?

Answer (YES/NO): YES